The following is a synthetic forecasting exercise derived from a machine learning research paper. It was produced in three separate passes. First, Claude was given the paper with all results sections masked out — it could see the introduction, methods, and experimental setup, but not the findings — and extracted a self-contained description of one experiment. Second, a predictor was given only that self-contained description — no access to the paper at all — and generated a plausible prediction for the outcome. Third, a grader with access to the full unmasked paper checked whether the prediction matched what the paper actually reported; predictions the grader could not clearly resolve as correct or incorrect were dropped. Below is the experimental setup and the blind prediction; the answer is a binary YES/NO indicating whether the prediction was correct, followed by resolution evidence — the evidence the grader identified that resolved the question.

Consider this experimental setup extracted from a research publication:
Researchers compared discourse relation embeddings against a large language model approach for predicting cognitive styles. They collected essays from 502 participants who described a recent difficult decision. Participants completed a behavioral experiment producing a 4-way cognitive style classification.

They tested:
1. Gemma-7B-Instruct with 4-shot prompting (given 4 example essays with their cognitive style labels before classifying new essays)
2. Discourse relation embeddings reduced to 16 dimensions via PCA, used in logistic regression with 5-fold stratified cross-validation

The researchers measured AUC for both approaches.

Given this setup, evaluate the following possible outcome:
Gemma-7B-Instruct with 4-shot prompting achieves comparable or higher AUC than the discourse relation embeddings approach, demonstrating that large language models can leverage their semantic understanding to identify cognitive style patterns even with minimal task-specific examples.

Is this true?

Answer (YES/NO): YES